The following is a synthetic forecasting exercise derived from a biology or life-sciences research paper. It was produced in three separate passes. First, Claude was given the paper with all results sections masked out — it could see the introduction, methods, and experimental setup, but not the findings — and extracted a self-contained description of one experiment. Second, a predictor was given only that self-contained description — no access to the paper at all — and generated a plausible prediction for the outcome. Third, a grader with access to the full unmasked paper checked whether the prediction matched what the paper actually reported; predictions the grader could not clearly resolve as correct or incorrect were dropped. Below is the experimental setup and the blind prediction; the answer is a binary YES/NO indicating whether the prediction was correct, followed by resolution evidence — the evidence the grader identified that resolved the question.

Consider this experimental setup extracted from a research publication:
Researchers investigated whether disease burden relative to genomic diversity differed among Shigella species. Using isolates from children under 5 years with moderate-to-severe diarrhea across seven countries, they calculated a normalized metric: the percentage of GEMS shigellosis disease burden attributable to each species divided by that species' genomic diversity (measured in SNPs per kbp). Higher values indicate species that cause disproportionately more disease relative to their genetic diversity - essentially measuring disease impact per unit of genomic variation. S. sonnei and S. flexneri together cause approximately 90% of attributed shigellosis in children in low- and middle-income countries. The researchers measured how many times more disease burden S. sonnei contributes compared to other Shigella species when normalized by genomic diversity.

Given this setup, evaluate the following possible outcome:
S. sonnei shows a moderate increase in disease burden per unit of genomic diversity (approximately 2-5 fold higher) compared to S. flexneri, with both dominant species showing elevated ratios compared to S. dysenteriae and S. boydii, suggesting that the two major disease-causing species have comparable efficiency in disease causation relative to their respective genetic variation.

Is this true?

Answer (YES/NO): NO